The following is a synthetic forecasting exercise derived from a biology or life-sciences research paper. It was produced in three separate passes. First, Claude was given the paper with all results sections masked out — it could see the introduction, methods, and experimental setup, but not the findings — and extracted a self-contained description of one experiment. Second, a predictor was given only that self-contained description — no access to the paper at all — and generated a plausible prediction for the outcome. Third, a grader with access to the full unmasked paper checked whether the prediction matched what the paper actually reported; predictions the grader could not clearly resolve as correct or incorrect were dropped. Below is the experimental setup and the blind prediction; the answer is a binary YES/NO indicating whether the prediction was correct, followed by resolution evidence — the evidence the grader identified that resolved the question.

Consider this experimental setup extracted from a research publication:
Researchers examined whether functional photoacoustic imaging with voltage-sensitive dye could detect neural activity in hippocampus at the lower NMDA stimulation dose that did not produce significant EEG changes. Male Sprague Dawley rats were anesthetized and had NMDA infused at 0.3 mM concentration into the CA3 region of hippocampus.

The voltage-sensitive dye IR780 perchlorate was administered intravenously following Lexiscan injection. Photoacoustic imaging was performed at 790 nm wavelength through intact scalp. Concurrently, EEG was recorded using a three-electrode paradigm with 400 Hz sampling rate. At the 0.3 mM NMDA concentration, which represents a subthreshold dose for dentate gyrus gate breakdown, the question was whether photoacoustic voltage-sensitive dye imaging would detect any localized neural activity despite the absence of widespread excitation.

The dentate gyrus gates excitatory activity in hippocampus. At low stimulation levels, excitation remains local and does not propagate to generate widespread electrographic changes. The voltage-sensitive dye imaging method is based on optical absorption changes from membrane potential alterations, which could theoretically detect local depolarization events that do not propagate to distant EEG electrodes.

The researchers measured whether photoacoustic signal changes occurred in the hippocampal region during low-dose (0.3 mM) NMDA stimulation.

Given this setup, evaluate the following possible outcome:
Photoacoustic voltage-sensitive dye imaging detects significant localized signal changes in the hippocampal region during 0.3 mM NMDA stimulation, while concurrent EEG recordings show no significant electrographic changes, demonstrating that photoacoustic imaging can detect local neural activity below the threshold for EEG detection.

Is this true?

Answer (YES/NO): NO